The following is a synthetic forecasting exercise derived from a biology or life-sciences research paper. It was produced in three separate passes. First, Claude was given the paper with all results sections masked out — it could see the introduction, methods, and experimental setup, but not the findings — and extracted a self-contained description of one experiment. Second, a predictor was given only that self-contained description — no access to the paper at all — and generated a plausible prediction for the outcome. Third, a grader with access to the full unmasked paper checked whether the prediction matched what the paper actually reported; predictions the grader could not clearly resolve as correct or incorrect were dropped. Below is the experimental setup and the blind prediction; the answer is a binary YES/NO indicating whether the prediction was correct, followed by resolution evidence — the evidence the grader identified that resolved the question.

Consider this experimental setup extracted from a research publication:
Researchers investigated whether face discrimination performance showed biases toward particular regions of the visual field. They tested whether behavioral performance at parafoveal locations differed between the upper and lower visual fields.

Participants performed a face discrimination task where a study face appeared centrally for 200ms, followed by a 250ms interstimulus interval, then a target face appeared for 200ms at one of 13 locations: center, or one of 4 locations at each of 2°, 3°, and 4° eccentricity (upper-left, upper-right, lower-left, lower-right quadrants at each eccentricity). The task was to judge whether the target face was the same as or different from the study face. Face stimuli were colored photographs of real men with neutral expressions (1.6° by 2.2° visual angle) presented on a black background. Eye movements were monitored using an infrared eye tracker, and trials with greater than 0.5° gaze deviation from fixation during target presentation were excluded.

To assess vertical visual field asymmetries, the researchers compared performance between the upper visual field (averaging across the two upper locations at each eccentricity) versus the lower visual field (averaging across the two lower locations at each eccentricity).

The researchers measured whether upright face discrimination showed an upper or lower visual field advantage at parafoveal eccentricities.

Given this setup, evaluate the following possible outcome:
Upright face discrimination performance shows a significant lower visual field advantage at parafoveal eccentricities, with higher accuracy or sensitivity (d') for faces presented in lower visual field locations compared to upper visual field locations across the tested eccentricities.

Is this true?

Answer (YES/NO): NO